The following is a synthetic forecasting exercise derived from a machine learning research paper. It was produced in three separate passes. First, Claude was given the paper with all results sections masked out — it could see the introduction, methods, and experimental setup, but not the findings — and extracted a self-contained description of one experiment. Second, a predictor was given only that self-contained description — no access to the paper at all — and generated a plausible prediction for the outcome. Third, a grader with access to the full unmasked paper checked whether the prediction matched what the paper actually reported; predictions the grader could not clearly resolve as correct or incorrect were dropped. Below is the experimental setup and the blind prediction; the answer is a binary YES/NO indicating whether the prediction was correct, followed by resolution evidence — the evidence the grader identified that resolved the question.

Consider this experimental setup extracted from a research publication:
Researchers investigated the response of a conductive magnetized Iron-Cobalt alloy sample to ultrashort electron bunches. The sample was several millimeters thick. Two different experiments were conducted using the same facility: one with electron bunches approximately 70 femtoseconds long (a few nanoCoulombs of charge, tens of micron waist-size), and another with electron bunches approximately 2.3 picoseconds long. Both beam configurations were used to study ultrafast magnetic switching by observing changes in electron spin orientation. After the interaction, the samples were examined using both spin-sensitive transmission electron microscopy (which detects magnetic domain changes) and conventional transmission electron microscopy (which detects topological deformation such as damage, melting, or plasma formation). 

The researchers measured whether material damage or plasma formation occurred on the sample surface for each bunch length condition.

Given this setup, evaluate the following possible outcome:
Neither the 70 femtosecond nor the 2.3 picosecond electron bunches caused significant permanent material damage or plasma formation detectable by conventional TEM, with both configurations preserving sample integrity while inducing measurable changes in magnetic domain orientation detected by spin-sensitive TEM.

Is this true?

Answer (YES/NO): NO